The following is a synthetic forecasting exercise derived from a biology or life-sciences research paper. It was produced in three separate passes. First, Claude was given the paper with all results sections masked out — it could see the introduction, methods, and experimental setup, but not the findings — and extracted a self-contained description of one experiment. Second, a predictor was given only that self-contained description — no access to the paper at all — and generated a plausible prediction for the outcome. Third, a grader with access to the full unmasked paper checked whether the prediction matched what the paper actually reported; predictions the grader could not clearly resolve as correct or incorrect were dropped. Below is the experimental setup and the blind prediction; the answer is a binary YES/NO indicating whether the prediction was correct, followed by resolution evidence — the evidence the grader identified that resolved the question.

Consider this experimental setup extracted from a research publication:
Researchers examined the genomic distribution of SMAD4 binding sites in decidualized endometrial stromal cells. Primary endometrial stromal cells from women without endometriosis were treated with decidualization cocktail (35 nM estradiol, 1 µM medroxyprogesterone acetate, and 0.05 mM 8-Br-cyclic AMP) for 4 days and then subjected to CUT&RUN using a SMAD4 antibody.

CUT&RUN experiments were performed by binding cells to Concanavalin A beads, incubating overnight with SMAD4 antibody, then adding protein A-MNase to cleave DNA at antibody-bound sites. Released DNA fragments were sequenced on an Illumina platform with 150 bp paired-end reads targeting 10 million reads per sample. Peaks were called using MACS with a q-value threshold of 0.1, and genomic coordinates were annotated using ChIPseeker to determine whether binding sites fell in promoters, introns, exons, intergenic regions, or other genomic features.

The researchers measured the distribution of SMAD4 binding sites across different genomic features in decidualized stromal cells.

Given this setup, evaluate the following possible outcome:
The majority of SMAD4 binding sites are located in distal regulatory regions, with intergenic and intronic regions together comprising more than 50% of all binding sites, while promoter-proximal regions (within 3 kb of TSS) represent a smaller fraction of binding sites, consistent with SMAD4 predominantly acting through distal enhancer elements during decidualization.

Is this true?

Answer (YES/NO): NO